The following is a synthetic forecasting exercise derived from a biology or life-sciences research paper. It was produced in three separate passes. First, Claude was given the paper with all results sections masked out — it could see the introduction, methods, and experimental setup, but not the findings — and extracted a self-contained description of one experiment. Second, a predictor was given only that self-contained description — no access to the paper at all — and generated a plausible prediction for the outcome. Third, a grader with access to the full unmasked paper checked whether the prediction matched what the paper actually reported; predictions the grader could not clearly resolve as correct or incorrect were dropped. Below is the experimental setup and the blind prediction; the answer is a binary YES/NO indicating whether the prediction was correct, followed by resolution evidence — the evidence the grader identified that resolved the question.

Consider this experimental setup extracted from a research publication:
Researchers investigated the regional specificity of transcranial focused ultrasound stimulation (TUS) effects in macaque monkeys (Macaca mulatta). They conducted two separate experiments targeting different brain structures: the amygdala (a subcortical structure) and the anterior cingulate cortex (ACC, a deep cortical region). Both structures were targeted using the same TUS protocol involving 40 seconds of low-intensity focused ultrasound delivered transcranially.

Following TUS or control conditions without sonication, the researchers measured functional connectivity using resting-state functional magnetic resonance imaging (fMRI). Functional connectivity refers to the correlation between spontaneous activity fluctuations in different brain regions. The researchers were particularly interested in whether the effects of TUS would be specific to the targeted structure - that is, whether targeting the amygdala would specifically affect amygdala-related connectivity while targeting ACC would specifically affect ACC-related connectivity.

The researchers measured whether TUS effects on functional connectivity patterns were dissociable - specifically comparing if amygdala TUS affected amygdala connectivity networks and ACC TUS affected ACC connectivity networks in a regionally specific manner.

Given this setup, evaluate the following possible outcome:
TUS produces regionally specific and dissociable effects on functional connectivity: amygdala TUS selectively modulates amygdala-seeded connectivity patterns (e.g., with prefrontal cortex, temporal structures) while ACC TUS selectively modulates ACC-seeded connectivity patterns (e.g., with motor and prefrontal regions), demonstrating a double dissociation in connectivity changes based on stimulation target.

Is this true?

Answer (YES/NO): YES